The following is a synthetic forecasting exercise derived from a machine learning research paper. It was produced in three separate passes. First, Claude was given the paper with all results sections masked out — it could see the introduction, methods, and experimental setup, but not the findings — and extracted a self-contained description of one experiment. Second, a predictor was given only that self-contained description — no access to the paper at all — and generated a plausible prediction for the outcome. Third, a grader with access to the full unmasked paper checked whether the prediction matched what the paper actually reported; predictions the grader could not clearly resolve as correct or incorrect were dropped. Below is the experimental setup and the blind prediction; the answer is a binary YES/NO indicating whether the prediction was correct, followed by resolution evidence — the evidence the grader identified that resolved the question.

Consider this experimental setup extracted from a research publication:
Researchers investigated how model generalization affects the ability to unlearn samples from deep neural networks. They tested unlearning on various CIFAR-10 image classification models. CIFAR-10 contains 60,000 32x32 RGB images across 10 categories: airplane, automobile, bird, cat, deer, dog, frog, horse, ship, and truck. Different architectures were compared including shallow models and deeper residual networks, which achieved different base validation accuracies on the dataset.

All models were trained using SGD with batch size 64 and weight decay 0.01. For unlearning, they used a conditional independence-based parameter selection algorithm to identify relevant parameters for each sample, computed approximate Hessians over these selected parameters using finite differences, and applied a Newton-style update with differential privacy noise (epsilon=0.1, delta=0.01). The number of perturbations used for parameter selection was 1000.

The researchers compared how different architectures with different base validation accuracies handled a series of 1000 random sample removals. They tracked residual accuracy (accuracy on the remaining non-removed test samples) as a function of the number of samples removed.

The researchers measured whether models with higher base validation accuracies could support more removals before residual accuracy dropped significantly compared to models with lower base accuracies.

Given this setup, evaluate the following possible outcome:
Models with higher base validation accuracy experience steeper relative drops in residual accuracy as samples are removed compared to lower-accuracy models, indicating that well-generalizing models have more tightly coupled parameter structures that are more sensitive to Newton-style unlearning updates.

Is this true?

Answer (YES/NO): NO